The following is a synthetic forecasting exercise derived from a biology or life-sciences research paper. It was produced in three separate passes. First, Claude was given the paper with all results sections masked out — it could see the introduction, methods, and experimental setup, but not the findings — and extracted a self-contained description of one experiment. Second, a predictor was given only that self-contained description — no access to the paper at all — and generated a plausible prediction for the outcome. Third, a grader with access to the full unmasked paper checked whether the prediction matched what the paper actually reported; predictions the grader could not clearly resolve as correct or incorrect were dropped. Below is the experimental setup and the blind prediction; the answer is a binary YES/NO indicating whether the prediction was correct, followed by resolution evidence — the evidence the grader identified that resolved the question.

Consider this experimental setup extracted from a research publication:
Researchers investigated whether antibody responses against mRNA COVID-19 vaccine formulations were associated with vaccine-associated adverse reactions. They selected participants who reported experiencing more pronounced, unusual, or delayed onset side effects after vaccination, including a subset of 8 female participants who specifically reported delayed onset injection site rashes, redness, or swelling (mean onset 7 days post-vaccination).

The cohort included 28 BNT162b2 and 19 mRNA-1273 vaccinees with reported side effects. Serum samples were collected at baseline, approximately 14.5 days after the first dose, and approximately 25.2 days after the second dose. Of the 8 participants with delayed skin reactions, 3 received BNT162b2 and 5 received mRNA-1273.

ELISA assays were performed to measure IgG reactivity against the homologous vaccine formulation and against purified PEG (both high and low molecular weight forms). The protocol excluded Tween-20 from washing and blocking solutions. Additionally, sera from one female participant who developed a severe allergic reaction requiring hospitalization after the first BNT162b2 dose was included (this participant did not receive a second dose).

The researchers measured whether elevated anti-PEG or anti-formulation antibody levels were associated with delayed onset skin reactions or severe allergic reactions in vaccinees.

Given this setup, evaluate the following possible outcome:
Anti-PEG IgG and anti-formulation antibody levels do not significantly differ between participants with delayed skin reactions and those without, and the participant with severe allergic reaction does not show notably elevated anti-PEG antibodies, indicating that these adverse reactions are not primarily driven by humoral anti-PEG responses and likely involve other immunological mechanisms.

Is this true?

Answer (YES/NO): YES